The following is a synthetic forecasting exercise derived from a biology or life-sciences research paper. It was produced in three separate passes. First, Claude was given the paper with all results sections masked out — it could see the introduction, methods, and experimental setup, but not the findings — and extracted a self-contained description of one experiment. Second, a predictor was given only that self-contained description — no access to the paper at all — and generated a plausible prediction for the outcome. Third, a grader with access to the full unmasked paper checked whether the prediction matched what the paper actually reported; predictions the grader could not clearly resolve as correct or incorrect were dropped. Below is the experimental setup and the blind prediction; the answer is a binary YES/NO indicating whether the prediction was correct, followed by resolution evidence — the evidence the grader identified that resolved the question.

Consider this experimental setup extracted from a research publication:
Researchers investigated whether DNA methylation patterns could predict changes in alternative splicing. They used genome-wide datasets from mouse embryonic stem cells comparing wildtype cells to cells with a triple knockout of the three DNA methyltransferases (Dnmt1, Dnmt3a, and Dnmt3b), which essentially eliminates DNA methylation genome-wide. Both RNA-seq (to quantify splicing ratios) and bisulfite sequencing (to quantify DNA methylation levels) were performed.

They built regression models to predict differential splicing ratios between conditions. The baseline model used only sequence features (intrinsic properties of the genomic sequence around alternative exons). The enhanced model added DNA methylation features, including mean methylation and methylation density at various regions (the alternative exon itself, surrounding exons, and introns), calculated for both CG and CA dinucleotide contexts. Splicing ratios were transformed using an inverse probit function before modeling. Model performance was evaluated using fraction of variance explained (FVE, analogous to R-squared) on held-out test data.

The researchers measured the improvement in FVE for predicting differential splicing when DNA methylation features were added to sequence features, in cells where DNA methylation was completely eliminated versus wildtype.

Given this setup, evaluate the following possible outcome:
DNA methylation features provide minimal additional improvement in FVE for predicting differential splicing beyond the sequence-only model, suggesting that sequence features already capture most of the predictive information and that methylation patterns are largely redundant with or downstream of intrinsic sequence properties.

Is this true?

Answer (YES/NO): YES